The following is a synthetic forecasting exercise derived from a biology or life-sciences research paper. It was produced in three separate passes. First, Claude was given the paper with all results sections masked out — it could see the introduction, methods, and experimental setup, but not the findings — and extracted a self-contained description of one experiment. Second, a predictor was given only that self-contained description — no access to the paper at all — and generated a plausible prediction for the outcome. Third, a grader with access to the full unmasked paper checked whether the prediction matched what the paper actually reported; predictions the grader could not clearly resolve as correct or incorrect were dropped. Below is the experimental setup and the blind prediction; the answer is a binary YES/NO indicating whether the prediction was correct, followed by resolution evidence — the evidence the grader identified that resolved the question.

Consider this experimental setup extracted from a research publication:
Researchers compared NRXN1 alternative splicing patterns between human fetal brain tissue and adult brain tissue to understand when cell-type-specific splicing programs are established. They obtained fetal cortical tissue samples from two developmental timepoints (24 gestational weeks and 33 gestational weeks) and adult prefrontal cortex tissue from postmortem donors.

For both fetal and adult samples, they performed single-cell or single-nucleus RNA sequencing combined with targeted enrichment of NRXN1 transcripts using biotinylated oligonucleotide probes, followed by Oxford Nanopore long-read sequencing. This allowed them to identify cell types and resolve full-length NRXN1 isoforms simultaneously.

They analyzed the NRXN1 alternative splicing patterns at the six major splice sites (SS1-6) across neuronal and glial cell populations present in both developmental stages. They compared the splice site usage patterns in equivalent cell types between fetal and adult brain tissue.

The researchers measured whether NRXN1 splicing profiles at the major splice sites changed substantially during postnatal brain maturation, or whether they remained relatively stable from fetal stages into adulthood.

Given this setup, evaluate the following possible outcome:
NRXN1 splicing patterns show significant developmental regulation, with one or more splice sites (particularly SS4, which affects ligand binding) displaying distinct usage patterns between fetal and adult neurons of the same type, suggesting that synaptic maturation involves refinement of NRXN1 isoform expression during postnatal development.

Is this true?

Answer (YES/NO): NO